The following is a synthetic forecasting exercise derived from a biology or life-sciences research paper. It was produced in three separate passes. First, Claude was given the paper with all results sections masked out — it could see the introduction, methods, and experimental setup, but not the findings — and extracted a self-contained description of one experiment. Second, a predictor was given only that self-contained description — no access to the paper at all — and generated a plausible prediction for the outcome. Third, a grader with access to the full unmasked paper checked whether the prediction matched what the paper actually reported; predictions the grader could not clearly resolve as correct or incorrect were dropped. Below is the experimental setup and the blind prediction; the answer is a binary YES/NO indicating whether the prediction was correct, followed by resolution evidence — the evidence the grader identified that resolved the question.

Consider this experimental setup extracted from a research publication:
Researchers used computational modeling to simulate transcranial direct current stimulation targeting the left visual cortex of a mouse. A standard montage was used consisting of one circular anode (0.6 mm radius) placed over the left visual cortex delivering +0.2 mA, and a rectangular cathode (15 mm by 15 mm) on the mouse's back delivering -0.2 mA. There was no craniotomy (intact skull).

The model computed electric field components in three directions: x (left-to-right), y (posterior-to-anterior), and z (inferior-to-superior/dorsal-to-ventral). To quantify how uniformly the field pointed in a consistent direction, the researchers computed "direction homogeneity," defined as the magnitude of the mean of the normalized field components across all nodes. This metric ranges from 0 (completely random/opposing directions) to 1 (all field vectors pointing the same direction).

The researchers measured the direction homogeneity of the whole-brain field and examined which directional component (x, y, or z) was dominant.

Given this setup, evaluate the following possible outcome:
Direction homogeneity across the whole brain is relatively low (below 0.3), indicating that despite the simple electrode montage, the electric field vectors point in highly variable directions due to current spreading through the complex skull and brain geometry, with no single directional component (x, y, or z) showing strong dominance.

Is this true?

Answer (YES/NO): NO